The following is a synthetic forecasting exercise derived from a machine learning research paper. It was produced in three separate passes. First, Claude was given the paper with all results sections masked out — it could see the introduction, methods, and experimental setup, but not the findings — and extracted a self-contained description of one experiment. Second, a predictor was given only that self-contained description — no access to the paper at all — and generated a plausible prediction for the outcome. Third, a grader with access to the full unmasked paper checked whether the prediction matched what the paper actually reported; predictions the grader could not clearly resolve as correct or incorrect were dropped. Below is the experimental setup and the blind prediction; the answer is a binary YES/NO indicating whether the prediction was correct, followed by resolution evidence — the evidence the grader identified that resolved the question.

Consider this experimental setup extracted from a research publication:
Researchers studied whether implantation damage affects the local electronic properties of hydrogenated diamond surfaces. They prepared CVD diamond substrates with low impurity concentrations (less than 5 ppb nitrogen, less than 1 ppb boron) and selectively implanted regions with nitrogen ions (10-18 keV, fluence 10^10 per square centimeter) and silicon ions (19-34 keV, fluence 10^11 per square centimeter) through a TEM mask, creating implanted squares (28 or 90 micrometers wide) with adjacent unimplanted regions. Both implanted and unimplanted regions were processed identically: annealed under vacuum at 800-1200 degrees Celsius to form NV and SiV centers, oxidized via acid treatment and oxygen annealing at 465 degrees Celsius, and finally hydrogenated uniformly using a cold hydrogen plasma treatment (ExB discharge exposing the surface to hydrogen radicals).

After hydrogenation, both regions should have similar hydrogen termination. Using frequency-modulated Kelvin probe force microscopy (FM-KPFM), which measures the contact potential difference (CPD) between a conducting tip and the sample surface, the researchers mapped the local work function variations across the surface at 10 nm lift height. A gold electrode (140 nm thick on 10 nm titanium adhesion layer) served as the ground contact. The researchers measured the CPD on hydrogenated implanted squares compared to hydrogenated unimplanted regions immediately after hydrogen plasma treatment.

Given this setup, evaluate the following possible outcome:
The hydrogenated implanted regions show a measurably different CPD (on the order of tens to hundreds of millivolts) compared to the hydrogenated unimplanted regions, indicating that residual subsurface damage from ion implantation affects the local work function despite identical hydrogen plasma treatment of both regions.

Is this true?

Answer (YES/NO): NO